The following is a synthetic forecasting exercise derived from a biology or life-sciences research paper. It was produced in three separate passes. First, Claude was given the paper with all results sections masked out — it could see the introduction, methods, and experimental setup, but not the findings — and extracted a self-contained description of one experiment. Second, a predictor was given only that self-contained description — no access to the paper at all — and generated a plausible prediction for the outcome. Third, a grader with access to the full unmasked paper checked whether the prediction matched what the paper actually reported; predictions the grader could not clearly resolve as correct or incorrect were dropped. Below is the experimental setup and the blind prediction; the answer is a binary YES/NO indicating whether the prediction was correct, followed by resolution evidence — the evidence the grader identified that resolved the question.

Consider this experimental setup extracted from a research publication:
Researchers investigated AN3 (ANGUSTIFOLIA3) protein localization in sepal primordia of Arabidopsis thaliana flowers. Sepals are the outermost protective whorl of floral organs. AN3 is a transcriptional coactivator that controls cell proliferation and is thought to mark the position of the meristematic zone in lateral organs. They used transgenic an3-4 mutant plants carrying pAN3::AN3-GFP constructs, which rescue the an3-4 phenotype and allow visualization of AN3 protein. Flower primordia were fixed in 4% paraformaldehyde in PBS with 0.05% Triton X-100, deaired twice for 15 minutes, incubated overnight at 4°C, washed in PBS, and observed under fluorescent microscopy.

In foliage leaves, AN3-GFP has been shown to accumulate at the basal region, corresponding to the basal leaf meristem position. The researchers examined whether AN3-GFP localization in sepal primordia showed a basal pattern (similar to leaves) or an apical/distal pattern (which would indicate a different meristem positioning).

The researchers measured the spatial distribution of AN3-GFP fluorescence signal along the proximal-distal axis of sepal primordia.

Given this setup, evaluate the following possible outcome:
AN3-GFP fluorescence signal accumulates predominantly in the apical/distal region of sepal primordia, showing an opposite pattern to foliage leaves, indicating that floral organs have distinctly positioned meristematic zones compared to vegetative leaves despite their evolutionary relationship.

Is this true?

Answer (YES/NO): NO